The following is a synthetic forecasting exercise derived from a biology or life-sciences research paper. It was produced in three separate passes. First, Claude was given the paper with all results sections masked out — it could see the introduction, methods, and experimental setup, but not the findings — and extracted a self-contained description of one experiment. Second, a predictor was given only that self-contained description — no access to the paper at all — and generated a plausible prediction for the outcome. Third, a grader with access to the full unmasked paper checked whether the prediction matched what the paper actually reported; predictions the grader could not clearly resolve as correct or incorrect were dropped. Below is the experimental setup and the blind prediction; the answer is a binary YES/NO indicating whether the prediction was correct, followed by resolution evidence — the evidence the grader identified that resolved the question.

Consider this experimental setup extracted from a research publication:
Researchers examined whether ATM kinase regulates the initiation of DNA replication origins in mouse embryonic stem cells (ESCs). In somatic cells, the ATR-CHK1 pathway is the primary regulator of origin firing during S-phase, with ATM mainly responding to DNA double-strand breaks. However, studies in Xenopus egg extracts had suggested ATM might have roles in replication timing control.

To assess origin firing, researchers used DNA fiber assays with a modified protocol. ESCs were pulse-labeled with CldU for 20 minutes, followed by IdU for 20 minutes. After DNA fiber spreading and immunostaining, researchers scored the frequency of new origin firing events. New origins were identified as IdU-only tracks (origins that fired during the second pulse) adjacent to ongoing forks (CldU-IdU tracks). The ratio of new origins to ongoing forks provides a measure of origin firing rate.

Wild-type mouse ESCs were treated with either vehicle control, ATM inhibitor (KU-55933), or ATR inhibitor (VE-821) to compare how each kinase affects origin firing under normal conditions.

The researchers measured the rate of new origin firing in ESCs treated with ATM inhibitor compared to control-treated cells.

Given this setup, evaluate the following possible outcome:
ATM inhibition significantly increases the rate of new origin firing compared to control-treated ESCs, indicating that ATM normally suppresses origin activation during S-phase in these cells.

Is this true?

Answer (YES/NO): YES